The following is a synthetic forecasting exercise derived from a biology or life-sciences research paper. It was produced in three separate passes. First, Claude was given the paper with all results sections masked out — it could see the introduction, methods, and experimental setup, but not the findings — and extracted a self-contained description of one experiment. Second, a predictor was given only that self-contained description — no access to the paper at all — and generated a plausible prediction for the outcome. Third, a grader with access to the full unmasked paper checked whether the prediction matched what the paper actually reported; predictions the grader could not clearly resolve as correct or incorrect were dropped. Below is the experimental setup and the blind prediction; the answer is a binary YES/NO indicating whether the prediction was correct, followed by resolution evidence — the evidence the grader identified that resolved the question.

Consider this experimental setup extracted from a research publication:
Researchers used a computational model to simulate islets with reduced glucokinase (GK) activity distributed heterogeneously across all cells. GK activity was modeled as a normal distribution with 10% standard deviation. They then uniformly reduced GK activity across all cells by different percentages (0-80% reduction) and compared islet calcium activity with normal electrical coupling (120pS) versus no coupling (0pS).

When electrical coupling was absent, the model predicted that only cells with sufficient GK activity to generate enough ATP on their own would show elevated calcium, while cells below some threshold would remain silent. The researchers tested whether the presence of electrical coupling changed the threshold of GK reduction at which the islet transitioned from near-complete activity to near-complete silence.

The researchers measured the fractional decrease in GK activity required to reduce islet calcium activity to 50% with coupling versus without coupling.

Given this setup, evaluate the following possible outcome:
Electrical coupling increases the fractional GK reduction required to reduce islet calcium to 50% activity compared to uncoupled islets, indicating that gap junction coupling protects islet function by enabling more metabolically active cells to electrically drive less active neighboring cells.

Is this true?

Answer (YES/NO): YES